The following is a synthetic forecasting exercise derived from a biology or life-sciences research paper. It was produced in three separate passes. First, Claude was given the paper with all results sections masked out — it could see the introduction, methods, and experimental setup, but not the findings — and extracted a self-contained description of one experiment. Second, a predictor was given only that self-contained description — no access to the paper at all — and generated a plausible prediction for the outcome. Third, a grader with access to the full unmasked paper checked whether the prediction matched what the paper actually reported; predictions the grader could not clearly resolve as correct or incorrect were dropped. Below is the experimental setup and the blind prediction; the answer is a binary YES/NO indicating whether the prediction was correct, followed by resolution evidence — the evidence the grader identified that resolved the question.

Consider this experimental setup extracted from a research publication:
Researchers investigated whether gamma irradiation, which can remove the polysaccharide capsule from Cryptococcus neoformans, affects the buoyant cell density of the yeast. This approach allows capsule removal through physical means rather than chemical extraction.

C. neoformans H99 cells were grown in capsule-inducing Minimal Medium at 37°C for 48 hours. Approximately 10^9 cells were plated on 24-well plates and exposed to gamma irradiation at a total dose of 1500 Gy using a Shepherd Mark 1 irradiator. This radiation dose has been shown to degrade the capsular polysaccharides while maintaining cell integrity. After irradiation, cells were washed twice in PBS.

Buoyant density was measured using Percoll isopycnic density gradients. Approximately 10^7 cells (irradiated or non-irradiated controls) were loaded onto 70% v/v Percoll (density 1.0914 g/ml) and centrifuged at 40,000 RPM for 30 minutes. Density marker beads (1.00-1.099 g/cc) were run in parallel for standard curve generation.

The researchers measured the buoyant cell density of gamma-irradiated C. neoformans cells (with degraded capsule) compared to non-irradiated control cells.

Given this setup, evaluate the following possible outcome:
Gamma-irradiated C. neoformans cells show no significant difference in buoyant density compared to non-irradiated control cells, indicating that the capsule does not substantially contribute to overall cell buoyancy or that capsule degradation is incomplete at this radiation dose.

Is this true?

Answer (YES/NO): NO